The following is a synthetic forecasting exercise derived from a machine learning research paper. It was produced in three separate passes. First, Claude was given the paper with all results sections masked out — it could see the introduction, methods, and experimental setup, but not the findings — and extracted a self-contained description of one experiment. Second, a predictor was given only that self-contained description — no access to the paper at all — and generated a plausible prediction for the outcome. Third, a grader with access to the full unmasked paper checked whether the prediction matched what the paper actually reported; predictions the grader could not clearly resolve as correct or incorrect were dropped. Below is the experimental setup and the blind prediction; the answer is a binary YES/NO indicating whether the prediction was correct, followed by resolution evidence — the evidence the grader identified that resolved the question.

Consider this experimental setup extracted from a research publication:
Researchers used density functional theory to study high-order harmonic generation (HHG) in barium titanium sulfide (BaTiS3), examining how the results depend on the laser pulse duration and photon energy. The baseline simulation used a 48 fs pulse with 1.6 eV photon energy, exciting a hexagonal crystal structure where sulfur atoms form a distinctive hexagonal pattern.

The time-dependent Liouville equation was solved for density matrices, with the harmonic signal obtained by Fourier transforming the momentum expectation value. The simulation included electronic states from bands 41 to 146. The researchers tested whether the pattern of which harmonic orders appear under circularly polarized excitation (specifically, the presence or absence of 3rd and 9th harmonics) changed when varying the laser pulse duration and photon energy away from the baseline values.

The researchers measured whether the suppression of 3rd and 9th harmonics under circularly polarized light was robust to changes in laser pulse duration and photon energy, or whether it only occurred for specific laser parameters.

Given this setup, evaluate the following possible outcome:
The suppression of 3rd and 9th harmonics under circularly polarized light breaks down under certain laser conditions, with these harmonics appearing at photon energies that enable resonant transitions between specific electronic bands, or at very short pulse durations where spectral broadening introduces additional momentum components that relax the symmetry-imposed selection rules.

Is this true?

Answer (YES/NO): NO